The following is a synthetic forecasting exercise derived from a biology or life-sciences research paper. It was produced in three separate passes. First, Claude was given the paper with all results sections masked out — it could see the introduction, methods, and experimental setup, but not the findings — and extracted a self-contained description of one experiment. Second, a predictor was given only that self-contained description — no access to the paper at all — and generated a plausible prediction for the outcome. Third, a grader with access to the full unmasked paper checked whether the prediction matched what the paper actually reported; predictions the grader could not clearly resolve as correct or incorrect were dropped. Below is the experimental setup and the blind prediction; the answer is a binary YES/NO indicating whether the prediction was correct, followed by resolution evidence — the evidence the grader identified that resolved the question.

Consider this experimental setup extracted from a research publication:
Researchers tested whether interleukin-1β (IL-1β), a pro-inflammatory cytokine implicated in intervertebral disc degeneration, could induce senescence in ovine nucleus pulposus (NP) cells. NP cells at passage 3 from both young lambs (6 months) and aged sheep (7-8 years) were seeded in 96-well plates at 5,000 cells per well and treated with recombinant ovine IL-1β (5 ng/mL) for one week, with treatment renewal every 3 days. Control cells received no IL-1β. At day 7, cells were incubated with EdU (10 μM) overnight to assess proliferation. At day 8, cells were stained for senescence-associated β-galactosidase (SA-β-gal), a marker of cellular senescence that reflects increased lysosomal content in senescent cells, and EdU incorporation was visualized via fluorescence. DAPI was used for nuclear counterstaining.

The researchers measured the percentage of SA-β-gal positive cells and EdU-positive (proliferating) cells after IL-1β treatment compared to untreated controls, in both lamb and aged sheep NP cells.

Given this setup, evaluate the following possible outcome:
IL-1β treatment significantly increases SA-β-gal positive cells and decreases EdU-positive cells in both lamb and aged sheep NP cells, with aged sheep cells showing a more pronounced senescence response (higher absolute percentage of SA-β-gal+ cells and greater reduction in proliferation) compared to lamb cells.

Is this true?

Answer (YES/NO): NO